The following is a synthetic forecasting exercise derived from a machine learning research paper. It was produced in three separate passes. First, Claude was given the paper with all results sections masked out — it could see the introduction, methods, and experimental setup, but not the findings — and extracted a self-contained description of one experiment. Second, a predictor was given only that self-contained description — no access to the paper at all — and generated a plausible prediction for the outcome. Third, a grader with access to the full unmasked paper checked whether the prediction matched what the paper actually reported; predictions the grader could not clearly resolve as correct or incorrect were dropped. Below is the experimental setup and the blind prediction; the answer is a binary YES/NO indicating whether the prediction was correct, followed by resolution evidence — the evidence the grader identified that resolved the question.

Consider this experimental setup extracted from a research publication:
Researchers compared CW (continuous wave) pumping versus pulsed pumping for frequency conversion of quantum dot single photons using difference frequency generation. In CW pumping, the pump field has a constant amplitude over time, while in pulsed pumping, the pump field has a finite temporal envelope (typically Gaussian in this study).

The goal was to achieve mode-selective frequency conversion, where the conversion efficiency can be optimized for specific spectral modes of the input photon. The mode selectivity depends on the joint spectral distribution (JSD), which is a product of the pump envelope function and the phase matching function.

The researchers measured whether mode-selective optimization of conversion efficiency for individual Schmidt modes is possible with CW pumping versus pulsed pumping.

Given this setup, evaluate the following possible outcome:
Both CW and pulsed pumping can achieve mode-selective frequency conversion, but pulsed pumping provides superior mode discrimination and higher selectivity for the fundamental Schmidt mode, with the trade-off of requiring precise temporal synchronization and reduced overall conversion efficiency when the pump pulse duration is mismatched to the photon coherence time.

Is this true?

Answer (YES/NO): NO